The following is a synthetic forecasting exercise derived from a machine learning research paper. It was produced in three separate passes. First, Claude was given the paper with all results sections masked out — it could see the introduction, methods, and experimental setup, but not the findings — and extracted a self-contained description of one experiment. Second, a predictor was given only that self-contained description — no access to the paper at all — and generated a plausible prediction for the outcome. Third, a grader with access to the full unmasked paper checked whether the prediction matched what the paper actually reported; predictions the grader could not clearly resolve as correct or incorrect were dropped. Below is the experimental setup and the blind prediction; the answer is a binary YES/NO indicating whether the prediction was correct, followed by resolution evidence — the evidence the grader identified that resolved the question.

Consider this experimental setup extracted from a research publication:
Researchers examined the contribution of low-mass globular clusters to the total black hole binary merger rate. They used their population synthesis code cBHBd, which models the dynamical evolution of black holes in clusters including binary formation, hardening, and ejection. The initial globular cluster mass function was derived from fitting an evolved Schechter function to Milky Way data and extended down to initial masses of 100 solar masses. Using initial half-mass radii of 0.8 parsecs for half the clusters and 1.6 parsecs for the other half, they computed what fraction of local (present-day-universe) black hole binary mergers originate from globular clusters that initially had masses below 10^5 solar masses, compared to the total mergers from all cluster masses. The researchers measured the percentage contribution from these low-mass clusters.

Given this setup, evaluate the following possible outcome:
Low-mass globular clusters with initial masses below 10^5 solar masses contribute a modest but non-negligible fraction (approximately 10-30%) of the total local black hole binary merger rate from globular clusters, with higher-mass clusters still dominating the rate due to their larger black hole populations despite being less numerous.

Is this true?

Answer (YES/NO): YES